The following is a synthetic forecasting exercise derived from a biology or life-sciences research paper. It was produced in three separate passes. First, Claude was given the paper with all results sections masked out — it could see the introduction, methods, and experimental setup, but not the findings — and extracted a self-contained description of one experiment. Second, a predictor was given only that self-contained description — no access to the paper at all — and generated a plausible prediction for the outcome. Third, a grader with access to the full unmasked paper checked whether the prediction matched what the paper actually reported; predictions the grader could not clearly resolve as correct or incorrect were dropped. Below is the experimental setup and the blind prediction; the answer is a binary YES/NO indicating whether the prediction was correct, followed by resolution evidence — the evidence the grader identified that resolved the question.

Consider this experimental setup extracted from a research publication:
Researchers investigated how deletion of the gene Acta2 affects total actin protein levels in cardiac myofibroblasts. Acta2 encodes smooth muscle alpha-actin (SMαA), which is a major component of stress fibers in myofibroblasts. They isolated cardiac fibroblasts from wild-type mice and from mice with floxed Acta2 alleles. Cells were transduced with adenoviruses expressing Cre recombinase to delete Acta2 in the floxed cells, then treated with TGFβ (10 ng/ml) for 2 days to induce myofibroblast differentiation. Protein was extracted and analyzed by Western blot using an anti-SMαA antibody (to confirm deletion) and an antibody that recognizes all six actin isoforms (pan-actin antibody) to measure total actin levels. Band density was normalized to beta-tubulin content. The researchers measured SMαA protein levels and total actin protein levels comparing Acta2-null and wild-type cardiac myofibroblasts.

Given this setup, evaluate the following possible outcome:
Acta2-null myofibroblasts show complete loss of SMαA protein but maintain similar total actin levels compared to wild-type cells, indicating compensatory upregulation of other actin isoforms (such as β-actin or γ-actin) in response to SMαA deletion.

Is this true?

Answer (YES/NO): YES